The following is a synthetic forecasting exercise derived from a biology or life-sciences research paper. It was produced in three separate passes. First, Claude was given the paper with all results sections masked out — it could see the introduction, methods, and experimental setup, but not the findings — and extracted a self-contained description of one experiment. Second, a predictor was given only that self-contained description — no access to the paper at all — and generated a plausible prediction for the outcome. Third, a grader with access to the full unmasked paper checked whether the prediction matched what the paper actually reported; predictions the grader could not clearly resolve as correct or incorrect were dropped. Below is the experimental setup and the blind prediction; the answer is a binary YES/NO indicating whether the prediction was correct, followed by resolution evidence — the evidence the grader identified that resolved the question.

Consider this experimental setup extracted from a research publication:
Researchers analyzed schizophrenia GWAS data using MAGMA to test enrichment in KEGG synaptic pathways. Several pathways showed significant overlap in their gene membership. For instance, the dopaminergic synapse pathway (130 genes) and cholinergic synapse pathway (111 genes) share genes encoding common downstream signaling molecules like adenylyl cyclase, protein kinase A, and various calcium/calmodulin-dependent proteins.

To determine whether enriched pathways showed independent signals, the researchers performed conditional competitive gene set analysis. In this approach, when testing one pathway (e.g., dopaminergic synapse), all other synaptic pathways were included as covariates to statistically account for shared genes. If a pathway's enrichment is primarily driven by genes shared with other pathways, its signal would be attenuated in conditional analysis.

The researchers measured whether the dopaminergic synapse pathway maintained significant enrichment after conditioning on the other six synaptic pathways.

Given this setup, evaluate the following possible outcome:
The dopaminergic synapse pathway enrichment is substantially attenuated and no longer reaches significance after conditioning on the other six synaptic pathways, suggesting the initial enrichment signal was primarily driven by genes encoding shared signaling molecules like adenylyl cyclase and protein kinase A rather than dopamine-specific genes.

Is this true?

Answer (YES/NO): YES